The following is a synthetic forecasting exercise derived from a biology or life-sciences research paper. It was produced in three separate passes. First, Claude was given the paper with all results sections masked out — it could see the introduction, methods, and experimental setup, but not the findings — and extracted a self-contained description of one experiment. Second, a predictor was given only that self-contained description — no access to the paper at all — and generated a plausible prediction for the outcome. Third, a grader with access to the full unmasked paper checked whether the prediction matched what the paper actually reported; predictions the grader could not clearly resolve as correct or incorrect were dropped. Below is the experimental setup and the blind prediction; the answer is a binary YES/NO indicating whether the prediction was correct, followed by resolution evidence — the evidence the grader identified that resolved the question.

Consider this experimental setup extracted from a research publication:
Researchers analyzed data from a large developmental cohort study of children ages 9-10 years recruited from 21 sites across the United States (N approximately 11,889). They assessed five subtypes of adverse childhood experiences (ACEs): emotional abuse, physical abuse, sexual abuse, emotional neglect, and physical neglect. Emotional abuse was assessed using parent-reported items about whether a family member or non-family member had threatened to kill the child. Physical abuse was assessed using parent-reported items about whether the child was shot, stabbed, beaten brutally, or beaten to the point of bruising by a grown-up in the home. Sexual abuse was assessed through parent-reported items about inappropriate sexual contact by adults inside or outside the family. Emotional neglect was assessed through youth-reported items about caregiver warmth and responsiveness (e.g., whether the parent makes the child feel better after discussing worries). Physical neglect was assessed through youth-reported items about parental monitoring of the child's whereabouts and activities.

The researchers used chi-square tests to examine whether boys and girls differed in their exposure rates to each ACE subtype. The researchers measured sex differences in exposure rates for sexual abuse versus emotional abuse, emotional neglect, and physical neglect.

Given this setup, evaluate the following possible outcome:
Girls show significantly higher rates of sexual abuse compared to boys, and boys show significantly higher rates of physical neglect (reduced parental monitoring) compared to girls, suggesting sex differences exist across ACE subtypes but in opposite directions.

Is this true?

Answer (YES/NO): YES